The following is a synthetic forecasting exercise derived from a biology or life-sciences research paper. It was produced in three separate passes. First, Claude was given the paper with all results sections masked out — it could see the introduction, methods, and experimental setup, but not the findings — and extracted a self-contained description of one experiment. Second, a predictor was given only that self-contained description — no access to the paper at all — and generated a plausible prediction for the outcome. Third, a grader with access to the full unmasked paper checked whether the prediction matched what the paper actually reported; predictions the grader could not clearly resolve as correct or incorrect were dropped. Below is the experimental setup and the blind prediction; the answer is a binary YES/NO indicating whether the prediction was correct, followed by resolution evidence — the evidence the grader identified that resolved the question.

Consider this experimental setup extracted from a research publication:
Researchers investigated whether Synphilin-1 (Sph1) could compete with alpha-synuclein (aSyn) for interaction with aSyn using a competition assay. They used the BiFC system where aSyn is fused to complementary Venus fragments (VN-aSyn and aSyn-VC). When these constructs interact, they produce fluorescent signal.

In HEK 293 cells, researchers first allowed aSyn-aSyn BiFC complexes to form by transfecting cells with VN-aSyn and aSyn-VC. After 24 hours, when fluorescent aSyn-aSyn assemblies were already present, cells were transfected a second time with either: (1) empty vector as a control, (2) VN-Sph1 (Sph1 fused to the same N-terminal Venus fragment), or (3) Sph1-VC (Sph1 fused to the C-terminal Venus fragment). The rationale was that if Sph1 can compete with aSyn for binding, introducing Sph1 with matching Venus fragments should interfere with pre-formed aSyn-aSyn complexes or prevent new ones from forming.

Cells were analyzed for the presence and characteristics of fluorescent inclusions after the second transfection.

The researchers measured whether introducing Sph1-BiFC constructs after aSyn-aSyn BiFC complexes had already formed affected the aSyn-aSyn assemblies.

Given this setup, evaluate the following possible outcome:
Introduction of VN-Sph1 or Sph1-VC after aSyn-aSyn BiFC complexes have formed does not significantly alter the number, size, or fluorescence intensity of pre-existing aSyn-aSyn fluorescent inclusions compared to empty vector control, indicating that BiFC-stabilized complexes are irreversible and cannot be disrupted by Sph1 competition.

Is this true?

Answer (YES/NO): NO